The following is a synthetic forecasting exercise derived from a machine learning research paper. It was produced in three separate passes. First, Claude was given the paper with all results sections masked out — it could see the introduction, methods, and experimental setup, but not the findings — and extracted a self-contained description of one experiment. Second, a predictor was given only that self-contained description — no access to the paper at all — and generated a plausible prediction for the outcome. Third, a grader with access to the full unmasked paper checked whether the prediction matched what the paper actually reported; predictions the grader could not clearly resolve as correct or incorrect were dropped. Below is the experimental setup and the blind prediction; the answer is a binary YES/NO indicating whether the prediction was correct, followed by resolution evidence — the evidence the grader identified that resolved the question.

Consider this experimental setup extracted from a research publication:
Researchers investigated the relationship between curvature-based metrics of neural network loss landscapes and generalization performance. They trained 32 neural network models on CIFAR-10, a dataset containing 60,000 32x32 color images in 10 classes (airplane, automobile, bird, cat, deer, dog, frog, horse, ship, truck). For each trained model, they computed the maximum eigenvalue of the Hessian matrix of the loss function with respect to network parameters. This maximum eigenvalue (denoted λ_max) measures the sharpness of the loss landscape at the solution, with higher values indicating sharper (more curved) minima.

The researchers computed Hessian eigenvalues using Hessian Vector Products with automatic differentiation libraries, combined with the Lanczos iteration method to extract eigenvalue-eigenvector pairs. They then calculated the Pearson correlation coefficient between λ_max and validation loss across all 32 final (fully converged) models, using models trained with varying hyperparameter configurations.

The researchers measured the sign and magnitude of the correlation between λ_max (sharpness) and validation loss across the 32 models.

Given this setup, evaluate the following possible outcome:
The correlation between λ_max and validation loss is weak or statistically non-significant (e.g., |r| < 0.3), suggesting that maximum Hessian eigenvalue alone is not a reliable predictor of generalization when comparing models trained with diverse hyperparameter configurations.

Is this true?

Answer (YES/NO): NO